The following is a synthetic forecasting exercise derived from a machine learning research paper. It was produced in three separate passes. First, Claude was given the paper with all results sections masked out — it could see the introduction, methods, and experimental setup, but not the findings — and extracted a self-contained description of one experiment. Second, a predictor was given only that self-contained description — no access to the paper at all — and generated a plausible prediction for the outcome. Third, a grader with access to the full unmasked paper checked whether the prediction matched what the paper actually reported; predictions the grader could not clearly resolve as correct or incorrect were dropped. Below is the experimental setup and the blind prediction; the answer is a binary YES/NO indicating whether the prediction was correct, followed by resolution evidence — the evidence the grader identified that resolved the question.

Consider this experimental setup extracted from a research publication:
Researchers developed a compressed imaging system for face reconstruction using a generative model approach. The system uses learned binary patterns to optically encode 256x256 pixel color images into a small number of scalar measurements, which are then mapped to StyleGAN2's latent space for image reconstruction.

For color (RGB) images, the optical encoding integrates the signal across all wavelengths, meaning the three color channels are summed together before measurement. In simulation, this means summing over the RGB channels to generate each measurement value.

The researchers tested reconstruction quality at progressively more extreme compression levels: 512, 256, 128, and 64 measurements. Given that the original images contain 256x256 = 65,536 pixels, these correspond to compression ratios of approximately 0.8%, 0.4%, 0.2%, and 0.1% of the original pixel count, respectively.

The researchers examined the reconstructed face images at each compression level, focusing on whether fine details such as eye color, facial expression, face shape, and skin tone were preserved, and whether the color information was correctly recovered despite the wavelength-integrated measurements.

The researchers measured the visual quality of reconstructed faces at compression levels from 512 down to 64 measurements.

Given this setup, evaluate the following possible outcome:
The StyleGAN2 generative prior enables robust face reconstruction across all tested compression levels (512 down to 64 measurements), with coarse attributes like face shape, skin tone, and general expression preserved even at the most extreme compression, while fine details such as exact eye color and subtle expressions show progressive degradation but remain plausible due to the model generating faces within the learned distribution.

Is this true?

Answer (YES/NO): NO